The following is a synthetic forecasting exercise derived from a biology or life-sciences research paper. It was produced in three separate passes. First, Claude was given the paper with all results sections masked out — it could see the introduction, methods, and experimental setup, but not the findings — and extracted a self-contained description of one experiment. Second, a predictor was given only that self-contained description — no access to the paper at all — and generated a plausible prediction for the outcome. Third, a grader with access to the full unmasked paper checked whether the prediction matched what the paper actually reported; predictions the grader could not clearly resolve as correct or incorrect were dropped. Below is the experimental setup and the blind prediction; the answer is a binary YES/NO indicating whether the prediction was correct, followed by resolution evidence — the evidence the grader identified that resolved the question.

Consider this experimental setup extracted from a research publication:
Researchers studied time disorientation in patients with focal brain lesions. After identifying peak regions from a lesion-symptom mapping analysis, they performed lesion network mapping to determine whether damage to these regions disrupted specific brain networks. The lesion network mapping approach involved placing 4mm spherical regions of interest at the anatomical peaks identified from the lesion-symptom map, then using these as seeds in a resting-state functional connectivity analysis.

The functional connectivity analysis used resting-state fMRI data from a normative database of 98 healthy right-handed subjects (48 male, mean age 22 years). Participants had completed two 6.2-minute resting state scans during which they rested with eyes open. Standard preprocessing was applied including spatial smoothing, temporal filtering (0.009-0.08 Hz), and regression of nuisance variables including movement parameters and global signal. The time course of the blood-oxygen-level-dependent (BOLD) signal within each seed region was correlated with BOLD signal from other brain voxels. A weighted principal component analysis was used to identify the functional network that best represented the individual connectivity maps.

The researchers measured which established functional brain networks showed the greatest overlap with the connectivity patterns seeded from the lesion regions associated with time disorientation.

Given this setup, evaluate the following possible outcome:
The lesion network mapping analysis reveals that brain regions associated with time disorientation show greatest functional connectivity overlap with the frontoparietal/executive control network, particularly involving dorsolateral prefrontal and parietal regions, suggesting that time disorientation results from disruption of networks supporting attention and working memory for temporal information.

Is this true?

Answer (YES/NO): NO